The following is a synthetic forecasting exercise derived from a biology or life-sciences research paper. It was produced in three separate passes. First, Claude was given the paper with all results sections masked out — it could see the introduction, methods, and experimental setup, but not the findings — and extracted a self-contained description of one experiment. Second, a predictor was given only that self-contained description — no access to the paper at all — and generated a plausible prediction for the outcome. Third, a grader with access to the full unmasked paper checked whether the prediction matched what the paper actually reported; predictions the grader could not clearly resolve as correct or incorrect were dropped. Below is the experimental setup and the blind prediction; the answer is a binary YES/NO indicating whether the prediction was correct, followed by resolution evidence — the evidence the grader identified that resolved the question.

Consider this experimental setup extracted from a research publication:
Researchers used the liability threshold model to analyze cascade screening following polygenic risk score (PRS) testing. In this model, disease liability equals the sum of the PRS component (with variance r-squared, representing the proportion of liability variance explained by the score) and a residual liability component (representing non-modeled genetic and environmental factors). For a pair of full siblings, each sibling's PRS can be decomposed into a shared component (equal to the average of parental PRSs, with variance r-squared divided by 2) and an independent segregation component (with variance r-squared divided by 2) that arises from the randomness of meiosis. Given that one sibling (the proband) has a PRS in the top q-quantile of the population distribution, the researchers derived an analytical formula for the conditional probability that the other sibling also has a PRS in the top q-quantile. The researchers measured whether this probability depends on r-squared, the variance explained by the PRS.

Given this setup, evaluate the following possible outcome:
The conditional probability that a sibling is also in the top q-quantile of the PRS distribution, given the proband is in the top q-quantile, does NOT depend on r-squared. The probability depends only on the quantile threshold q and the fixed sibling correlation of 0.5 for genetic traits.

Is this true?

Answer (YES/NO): YES